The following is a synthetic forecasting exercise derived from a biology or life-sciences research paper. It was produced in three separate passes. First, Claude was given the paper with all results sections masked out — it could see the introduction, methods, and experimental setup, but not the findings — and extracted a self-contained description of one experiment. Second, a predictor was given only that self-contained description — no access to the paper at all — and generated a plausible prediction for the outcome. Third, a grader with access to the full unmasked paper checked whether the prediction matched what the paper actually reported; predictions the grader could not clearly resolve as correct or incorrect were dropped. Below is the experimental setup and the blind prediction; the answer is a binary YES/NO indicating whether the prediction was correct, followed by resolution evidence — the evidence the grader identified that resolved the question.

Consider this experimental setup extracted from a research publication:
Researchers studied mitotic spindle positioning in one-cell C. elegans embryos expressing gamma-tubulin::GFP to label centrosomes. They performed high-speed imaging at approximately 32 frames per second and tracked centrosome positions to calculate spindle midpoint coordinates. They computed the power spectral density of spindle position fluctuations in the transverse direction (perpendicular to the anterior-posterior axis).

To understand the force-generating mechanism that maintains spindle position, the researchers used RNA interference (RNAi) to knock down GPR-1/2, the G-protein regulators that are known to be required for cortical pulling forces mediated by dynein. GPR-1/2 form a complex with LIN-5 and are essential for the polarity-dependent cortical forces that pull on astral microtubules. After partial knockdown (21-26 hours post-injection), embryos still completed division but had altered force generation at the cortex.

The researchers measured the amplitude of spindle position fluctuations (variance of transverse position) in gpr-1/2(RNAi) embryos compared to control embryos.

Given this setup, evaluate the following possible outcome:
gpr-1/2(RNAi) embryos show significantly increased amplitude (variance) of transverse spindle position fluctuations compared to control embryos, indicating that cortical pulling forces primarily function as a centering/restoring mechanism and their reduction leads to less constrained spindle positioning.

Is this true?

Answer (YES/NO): NO